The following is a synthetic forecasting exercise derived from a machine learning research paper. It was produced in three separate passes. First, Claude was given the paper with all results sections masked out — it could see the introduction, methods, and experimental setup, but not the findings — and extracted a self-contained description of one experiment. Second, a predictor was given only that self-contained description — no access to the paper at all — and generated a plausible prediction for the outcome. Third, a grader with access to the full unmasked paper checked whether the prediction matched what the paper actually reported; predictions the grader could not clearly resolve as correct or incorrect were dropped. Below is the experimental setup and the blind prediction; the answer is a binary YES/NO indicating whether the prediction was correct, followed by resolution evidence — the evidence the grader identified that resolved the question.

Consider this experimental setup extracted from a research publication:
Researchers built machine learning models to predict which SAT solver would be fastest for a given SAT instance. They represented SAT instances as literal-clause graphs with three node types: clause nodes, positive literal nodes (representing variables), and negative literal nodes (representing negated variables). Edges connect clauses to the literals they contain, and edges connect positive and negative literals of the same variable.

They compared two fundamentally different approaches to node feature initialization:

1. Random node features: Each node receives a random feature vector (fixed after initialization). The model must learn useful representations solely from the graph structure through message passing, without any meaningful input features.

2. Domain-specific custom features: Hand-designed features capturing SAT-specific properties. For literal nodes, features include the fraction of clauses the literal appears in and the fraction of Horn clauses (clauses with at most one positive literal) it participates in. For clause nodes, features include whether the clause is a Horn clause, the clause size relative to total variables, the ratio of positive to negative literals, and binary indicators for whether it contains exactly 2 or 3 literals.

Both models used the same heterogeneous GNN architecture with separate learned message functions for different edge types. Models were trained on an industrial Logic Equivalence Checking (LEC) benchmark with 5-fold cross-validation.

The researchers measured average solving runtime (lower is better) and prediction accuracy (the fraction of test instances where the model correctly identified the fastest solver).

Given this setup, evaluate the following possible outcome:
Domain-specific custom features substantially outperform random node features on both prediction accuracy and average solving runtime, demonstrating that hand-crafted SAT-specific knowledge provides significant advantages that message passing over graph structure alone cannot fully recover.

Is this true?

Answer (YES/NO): NO